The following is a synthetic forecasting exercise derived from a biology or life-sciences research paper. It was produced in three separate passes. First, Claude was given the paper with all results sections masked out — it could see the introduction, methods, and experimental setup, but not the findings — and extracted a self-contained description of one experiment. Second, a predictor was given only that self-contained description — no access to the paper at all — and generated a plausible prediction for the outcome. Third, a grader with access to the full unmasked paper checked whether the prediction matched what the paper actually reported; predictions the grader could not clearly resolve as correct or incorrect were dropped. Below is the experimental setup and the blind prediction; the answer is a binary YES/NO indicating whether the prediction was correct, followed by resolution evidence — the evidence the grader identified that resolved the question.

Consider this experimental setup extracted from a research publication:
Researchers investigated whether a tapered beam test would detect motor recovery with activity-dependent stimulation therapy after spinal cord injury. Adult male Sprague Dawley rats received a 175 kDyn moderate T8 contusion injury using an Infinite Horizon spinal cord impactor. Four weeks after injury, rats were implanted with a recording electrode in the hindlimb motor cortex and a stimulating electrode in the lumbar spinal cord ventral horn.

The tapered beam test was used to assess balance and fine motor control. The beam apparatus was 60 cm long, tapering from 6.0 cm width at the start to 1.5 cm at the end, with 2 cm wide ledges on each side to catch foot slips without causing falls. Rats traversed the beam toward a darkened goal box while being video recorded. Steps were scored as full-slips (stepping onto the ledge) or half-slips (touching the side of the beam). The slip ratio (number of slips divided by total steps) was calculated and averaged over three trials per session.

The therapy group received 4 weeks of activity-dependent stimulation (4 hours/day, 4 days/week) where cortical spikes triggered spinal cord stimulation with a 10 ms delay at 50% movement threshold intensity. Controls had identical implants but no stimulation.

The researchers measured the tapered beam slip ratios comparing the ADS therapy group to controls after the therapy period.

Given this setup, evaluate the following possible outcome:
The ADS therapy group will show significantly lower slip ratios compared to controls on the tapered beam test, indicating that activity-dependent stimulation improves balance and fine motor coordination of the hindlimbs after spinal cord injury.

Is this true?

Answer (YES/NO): NO